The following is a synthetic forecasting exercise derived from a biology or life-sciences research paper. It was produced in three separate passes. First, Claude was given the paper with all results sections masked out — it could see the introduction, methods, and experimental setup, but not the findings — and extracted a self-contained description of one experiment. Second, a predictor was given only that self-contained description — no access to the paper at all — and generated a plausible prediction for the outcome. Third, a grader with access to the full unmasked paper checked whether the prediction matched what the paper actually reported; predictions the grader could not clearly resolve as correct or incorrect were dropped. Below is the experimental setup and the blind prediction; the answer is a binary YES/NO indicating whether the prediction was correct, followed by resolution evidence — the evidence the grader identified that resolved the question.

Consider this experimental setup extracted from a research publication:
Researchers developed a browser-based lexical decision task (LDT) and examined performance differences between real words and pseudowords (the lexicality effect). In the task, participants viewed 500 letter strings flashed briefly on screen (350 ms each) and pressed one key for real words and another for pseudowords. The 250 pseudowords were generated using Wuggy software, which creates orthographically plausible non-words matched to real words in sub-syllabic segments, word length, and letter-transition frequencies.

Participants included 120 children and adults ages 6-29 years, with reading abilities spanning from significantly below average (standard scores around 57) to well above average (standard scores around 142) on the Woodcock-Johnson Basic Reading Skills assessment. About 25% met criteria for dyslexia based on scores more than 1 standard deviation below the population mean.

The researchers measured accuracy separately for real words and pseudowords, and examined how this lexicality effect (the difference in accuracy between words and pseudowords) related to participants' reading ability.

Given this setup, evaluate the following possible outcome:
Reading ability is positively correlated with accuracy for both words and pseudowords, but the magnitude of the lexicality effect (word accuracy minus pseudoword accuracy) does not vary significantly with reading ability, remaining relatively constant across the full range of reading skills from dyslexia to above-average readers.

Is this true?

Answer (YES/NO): YES